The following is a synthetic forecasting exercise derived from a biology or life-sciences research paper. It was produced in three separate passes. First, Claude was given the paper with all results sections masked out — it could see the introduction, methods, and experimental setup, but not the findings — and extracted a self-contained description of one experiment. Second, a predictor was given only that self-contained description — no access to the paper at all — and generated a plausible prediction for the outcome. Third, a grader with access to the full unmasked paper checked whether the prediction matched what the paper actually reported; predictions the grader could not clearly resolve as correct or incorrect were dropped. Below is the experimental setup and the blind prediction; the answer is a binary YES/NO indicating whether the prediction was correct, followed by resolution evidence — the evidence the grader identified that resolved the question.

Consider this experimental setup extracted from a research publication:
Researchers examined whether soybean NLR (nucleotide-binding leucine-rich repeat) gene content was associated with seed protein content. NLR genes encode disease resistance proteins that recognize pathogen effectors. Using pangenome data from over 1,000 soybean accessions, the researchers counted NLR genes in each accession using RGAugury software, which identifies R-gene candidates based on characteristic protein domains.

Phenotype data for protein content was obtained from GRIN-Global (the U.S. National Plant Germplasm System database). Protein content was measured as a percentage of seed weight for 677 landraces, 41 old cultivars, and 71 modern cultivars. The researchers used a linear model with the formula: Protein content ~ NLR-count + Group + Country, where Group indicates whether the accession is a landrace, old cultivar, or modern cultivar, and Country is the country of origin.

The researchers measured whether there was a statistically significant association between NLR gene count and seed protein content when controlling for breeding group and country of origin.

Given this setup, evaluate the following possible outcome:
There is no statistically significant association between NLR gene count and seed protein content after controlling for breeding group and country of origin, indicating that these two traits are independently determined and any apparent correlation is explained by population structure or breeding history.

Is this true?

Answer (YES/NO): YES